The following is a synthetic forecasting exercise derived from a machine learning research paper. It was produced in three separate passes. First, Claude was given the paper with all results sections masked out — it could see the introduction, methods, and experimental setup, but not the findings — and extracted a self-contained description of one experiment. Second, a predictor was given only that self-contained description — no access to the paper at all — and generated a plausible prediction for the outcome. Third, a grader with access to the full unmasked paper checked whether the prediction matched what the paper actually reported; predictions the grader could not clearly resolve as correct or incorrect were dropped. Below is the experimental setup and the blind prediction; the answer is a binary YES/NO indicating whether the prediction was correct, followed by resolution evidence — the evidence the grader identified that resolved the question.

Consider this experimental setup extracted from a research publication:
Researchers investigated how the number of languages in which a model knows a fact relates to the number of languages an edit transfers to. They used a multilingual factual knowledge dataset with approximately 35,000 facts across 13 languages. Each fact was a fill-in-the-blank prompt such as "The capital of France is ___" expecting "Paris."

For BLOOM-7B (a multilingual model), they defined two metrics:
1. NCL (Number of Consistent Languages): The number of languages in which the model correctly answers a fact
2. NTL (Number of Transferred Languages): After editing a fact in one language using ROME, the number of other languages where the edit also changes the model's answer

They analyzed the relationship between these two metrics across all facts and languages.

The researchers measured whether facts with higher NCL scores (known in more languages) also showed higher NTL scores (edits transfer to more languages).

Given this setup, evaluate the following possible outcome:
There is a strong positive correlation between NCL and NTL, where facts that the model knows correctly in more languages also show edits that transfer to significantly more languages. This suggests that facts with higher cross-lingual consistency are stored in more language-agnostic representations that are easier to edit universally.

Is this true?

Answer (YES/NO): NO